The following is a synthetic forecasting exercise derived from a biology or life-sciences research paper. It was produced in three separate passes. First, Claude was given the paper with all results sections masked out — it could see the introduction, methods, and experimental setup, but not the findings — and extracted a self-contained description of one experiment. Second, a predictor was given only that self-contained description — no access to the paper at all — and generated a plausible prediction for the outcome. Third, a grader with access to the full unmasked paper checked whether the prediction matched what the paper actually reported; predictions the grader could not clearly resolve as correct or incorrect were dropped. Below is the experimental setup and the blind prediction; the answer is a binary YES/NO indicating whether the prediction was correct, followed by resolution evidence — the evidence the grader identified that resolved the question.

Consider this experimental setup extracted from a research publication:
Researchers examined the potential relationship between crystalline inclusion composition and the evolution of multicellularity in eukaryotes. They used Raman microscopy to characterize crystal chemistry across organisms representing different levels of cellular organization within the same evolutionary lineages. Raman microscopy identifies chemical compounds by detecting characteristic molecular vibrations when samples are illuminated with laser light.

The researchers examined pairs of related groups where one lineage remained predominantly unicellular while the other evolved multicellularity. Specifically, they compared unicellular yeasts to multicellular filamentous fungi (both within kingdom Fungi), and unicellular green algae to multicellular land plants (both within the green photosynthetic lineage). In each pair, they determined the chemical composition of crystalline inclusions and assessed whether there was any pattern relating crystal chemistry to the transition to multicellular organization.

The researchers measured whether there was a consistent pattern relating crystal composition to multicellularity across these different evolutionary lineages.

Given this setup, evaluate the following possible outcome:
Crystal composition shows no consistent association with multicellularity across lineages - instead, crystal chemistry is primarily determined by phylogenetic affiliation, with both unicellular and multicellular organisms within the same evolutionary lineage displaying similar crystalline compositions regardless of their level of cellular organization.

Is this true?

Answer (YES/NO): NO